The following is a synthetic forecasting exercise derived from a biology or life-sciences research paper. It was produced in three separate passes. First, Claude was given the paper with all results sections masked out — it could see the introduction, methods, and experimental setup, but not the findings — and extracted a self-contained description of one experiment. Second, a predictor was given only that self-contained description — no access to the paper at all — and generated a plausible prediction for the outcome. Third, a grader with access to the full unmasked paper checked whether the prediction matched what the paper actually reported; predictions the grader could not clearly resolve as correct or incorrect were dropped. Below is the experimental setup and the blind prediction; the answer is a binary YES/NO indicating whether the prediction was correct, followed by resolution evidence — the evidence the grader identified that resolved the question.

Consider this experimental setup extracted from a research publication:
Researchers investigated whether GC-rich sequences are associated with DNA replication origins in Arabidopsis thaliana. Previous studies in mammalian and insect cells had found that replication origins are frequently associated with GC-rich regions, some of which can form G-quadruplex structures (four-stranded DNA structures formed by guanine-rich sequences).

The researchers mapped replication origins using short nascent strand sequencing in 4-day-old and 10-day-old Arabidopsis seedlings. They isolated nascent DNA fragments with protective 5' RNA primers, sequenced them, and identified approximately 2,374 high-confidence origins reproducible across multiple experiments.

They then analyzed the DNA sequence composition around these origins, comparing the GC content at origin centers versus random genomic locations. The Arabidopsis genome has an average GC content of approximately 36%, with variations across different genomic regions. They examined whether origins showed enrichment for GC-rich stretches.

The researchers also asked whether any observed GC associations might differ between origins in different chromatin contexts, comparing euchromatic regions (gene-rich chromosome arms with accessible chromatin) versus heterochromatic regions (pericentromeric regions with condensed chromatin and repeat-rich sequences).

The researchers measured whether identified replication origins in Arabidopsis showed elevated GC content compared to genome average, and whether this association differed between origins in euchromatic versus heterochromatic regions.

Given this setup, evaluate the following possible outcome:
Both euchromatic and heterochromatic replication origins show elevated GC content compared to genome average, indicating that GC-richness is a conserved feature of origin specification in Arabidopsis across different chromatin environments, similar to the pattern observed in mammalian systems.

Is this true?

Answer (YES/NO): YES